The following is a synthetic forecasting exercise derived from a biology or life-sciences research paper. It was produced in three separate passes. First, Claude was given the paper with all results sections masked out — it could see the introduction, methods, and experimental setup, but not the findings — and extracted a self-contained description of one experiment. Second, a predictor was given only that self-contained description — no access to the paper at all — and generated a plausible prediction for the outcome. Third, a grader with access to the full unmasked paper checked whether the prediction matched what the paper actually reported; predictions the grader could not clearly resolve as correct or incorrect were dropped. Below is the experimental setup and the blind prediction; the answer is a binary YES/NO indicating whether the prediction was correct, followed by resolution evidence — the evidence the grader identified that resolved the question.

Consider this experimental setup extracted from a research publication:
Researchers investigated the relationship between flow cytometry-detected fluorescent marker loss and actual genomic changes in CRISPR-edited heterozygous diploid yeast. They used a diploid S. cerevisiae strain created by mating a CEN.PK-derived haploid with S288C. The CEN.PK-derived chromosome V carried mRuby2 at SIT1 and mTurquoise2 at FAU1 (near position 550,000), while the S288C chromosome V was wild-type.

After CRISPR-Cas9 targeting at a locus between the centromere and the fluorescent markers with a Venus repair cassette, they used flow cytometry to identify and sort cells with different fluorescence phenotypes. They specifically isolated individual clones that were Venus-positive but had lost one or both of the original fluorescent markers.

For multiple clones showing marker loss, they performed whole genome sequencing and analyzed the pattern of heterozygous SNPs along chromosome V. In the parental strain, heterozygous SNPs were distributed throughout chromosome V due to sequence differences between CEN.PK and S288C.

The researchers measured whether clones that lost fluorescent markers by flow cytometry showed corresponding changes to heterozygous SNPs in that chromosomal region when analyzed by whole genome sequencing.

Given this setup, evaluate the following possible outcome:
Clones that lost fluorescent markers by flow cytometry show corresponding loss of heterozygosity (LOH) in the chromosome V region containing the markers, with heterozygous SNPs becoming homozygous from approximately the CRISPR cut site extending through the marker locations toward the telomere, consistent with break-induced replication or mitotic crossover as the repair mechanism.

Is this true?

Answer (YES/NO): YES